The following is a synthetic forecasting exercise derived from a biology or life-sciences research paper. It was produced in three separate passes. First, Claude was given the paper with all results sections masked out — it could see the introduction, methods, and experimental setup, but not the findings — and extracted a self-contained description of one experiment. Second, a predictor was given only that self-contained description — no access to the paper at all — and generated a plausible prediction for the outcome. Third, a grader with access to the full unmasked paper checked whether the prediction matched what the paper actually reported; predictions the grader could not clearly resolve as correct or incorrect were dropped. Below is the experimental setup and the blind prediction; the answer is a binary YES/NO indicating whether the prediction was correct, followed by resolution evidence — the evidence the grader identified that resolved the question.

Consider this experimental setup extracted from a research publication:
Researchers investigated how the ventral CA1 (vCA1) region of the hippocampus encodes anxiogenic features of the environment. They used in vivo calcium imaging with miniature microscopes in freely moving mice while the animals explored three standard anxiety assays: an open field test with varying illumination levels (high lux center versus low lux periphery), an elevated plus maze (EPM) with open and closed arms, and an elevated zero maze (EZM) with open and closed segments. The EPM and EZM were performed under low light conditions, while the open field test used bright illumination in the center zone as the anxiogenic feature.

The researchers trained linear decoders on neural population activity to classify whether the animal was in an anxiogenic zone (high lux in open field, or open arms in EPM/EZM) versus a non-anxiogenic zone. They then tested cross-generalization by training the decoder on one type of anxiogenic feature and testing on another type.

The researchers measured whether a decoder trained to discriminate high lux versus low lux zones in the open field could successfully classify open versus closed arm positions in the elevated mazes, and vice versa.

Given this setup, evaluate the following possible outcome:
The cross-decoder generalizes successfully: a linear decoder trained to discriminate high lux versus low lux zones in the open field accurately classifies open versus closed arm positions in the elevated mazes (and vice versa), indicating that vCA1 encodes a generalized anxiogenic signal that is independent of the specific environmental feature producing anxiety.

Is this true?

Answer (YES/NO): NO